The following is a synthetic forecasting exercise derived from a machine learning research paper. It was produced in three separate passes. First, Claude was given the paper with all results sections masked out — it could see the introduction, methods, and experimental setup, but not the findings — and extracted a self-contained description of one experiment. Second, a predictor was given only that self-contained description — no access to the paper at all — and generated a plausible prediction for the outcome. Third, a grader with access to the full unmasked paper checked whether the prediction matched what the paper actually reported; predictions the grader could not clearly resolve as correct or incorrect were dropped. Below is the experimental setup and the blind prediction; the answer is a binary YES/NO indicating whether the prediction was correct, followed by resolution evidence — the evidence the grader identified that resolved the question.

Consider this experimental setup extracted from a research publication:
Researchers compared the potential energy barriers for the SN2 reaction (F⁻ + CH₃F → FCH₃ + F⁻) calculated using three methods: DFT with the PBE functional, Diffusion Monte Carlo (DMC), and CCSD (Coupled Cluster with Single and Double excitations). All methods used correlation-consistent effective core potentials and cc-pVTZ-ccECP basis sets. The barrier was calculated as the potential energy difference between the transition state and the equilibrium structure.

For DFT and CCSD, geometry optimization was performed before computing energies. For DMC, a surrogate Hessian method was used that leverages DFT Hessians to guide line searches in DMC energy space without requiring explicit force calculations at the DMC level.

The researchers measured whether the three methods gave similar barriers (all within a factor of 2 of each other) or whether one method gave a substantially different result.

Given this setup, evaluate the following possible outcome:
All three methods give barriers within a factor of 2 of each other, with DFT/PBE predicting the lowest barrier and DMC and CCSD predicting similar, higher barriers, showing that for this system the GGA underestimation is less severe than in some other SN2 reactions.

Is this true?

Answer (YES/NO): NO